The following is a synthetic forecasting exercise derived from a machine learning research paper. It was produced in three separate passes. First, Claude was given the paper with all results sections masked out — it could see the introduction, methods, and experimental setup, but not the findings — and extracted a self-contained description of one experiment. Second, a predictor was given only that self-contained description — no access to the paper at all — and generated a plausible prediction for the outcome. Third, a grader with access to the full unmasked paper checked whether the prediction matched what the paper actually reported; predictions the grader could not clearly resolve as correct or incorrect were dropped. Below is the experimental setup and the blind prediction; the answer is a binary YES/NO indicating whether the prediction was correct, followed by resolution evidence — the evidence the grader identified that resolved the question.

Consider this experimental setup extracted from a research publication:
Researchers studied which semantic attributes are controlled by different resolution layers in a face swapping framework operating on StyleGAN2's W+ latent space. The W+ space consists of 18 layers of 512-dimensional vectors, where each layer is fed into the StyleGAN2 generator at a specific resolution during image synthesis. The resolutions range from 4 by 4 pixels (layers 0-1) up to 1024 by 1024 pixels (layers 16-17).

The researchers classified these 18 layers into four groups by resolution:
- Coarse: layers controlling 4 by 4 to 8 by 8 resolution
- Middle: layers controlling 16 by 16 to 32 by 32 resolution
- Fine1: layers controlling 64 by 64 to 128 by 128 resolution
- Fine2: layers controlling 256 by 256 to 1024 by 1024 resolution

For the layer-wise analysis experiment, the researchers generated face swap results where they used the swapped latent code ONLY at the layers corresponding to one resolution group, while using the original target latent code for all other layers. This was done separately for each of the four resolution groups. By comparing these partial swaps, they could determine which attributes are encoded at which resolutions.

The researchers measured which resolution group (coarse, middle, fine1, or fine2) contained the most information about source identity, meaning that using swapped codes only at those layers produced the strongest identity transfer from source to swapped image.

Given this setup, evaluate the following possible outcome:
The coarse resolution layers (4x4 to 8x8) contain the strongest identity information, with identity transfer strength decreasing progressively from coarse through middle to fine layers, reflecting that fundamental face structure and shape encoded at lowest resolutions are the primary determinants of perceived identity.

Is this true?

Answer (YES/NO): NO